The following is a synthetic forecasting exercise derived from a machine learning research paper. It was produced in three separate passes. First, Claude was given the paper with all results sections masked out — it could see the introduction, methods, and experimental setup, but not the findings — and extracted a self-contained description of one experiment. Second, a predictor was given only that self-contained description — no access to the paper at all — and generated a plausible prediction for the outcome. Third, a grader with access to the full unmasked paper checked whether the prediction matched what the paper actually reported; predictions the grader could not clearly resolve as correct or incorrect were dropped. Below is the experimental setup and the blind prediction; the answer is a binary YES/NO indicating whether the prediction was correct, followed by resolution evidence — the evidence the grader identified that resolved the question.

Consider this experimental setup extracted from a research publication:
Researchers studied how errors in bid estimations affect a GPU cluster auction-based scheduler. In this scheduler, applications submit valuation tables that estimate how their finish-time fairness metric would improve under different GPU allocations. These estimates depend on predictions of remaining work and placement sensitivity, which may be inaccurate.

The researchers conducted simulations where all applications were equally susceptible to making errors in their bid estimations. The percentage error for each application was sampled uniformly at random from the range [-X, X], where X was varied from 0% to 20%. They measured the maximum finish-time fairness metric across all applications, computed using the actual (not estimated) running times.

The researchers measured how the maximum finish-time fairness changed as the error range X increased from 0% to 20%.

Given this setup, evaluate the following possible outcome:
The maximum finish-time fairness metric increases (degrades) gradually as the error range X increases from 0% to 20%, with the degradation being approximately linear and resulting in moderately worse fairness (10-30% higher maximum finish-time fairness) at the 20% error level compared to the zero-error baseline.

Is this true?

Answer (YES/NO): NO